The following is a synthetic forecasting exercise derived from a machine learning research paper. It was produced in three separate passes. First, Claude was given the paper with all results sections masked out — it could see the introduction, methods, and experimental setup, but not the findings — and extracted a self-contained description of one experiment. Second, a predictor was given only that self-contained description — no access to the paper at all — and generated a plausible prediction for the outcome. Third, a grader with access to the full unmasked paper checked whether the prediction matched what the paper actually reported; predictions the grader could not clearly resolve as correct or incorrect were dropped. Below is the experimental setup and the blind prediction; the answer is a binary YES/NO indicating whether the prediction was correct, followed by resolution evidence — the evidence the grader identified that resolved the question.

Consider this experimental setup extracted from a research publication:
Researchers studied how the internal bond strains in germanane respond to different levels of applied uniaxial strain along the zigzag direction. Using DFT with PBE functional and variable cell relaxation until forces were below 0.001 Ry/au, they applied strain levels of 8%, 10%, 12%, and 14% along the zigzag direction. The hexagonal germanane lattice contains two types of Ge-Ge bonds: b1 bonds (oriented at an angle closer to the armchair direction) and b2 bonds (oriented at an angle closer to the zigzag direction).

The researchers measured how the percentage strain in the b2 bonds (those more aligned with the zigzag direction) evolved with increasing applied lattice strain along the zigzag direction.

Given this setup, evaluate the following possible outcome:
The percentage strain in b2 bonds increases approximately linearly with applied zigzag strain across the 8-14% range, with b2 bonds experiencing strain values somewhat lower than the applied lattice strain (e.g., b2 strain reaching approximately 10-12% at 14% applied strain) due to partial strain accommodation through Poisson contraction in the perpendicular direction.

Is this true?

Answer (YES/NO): NO